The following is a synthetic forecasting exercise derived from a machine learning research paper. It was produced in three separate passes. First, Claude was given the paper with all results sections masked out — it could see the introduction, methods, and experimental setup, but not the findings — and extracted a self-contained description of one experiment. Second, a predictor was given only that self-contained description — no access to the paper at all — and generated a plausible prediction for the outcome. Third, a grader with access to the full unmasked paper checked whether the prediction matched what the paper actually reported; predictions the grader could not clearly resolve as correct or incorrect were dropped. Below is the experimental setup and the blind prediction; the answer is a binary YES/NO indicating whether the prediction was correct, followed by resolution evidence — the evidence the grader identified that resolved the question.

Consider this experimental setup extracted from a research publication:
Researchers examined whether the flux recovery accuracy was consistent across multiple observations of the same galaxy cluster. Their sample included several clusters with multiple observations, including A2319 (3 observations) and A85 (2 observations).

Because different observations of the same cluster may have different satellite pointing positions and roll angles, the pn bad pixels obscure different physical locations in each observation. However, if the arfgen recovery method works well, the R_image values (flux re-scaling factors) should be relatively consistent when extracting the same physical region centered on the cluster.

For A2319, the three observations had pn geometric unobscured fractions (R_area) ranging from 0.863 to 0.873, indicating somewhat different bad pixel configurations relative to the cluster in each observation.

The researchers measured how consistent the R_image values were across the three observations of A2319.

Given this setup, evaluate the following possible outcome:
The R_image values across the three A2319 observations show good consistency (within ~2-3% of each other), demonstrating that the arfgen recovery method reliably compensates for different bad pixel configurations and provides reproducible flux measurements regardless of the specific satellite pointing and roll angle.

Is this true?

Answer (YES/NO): YES